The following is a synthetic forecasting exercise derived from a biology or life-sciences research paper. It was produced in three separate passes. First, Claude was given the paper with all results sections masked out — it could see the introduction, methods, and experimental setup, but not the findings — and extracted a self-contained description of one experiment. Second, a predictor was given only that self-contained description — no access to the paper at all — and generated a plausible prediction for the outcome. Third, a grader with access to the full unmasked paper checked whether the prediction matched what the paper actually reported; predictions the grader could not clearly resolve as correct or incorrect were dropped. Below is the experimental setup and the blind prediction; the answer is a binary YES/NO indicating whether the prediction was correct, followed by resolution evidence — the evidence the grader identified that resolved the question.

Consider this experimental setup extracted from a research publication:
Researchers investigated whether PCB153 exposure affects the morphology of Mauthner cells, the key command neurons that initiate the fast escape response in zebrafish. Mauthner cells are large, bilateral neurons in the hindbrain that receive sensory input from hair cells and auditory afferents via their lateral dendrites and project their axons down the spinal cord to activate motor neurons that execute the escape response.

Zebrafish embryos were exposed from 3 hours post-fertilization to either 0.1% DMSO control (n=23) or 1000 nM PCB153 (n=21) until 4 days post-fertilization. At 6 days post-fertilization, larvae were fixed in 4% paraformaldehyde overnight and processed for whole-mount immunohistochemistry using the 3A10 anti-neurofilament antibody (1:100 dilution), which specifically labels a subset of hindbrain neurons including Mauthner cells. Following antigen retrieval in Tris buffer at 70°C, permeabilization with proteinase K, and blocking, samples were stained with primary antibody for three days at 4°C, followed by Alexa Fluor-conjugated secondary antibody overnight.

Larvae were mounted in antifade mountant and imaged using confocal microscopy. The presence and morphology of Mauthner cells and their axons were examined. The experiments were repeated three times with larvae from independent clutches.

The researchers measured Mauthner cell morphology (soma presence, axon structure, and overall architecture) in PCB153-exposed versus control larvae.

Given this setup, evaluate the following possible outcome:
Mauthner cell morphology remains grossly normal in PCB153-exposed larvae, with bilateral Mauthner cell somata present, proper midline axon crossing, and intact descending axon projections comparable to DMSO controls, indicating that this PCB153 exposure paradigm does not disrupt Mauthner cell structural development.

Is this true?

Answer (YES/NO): YES